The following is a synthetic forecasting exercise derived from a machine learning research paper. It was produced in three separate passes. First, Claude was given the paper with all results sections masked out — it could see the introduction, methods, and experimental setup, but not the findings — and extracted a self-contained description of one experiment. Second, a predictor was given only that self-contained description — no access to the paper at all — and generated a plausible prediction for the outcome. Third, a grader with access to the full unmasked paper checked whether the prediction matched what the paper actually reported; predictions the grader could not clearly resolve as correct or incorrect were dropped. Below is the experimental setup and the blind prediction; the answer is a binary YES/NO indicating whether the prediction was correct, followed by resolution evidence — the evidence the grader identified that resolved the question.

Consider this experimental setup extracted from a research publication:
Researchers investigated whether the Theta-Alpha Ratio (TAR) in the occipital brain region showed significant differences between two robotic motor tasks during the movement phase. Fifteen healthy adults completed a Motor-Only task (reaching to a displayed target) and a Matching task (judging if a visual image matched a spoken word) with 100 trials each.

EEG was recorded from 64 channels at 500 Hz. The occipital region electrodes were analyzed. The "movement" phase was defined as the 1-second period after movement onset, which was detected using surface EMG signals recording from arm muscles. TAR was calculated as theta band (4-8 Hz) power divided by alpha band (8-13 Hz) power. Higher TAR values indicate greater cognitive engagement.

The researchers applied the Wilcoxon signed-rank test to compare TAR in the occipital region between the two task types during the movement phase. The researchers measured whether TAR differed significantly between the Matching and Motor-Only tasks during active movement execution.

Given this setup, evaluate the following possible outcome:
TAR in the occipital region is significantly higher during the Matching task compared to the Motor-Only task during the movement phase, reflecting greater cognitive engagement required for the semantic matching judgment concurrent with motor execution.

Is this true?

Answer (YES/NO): NO